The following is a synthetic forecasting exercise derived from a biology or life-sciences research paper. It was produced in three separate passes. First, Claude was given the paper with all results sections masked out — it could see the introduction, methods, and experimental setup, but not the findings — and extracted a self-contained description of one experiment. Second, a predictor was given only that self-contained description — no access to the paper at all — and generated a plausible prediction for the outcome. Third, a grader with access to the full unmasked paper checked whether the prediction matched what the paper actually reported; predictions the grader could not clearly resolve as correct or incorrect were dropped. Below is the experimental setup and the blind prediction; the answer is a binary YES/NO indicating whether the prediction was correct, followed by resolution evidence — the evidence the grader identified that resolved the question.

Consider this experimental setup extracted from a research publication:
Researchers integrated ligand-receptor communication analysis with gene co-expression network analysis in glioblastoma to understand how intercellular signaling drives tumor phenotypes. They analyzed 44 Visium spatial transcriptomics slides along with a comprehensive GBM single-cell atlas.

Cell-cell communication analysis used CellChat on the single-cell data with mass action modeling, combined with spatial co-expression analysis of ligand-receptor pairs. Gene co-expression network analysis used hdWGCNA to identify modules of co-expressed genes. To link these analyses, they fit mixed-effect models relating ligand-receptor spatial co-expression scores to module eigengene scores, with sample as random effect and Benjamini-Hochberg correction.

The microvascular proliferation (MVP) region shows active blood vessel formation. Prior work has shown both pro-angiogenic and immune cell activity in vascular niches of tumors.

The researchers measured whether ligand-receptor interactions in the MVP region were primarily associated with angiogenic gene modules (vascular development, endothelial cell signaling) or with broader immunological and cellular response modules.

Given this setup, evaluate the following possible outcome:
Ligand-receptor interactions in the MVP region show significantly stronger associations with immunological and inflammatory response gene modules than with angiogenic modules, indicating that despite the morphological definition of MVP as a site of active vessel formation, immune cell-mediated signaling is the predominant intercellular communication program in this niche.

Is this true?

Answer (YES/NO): NO